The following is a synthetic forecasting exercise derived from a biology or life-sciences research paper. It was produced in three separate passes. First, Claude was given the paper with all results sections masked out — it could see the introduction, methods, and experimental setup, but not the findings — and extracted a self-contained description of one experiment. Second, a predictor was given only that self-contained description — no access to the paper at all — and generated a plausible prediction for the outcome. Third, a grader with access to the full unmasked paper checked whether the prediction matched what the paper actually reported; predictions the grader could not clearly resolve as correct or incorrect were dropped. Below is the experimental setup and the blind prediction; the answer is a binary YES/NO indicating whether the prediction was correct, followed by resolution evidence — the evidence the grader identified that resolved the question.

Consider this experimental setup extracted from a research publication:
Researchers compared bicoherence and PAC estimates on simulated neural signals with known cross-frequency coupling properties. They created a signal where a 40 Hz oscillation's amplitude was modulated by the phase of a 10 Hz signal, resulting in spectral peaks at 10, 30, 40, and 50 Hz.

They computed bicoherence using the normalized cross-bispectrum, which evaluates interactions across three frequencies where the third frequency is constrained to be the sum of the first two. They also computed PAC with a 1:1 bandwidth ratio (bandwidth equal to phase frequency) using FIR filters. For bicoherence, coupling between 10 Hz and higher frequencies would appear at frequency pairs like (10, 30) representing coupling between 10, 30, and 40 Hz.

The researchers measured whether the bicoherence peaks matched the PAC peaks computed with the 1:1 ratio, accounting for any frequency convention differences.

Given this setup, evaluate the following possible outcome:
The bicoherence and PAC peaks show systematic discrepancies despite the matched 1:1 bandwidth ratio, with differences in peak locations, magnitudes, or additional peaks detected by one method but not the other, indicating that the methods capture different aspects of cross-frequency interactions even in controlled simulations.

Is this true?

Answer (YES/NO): NO